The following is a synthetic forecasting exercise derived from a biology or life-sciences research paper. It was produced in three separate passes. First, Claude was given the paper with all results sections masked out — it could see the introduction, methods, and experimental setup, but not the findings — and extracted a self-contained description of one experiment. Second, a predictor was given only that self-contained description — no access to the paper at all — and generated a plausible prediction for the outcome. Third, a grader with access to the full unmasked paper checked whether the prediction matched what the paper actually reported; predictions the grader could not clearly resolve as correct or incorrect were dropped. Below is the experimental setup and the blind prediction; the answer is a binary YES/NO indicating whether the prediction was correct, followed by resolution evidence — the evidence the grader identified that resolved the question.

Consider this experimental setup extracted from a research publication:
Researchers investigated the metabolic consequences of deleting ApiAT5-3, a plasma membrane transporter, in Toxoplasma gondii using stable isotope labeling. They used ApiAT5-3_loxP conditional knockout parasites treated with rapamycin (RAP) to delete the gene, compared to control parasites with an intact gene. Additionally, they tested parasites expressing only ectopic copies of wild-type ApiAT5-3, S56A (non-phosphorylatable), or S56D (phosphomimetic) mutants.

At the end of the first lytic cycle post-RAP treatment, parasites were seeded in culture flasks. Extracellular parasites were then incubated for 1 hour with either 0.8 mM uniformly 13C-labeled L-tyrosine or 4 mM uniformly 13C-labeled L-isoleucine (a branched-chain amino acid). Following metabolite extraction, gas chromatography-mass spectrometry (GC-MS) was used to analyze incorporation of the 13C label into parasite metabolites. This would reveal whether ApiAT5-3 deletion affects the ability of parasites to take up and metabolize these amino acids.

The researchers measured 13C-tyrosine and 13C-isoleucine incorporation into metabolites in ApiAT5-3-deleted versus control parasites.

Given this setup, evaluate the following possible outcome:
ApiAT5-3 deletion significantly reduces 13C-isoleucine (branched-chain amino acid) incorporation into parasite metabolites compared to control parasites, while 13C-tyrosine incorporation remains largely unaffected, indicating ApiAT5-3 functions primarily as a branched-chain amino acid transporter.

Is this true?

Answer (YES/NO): NO